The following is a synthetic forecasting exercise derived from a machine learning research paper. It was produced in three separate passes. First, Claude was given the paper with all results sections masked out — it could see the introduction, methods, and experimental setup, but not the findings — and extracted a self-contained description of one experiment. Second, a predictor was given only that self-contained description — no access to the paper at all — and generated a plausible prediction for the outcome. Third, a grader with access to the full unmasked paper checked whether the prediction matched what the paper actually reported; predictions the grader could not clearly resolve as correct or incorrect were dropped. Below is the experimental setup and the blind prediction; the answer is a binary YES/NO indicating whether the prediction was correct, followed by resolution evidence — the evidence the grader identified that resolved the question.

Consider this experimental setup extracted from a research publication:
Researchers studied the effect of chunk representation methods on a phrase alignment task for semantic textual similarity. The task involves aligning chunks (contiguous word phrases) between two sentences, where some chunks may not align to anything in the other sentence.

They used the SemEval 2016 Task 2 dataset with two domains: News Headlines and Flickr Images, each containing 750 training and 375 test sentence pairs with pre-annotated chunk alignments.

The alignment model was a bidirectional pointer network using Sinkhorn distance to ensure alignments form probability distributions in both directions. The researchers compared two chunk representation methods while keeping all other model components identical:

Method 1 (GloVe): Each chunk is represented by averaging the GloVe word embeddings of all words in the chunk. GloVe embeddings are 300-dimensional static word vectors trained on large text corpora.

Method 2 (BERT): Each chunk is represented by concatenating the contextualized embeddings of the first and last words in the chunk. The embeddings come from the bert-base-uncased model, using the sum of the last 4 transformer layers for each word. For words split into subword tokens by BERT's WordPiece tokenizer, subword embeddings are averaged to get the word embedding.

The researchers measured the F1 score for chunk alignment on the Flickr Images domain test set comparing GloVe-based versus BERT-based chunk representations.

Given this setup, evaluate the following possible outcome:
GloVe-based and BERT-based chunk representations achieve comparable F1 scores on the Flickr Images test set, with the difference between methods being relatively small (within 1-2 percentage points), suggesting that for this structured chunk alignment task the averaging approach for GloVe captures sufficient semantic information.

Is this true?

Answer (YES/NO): NO